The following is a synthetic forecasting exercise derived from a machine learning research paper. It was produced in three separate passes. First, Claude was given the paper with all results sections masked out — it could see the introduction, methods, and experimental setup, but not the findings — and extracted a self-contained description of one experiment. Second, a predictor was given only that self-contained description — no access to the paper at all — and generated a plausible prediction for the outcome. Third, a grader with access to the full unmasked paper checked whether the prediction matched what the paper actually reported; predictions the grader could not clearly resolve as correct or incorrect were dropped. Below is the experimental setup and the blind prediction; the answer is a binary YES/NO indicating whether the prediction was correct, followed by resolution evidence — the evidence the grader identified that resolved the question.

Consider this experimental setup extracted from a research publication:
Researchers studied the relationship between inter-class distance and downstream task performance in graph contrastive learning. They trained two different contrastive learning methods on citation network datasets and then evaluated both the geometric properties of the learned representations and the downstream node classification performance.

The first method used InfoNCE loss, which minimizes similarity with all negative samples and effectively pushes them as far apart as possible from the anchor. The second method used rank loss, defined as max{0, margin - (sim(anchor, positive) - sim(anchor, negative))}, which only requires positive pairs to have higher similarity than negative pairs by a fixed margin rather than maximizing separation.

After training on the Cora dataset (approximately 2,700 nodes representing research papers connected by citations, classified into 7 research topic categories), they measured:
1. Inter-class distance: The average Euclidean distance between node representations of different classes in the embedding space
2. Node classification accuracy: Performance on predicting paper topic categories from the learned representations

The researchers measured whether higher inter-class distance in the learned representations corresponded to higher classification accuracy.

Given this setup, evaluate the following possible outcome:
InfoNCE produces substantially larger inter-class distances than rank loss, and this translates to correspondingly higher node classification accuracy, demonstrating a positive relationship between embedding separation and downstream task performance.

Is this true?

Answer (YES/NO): NO